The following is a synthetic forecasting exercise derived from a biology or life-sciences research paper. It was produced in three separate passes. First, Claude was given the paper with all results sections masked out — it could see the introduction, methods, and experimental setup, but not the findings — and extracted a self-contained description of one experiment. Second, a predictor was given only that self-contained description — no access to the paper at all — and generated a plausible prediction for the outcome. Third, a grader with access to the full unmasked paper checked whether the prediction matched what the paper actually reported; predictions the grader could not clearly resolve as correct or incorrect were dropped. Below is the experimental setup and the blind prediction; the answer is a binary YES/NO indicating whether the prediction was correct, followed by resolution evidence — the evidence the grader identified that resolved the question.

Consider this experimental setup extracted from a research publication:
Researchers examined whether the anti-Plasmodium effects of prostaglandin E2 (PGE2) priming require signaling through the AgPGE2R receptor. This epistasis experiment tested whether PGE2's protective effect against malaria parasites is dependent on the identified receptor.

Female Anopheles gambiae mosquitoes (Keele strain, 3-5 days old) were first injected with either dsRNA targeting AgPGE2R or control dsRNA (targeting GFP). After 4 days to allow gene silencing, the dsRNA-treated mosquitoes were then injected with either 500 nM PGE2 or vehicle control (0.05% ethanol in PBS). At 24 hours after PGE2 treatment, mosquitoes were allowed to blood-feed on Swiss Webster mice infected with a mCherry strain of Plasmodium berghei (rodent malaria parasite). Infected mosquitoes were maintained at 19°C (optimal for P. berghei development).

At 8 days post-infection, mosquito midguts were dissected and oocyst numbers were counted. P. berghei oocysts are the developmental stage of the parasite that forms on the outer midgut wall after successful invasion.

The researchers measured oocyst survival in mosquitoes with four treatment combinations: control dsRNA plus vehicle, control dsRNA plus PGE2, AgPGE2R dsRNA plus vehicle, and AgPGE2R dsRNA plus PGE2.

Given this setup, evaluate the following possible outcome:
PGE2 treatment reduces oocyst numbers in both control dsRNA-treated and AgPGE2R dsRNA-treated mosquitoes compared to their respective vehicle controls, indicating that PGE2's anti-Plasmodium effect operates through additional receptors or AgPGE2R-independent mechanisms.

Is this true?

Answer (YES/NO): NO